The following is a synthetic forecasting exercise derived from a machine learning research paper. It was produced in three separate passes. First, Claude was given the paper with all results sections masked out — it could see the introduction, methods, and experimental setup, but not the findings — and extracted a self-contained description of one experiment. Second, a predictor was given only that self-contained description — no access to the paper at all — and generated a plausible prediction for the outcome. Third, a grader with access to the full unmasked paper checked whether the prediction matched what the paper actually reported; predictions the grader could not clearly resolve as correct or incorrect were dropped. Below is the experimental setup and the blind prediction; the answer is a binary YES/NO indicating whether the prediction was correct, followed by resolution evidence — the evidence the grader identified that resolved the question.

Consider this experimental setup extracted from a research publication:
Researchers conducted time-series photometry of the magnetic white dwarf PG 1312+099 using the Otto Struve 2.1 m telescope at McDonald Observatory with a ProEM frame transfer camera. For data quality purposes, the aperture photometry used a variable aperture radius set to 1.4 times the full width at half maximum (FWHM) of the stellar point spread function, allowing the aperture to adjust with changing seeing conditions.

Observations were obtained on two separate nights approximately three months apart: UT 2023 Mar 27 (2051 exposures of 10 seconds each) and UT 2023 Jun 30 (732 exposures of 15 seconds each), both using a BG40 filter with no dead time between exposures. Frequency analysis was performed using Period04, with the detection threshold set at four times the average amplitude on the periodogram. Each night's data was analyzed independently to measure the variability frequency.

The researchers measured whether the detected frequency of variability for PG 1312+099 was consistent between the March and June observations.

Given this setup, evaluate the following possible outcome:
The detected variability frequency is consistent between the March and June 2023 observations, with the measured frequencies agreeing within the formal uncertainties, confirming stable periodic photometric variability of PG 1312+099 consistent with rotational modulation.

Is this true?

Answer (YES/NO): YES